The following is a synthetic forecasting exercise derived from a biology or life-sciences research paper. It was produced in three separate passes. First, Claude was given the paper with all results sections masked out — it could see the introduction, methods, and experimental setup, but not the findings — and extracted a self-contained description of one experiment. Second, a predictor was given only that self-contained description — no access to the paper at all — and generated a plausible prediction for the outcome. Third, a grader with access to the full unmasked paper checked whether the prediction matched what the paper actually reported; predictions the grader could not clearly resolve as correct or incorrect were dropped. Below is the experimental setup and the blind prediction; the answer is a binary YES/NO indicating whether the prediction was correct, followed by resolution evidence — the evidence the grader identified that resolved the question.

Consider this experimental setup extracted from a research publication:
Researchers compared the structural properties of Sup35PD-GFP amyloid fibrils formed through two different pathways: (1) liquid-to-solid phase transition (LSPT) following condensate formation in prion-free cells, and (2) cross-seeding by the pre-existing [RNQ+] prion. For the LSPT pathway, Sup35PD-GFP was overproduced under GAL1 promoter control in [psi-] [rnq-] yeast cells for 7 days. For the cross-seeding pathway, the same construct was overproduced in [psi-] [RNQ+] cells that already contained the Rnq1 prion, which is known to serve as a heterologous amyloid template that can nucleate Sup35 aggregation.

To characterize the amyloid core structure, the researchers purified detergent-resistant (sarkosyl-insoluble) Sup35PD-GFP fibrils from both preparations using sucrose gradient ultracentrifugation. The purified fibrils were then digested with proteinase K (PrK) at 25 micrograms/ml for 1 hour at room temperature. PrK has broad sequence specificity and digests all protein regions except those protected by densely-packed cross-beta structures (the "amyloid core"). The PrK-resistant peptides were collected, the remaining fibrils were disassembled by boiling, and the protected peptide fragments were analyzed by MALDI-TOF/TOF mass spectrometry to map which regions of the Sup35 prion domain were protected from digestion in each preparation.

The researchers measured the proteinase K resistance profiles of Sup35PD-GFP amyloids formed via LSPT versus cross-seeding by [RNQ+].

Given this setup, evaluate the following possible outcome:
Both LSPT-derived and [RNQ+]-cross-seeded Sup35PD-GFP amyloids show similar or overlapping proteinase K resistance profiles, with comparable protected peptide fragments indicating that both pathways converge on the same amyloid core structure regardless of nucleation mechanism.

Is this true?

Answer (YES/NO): NO